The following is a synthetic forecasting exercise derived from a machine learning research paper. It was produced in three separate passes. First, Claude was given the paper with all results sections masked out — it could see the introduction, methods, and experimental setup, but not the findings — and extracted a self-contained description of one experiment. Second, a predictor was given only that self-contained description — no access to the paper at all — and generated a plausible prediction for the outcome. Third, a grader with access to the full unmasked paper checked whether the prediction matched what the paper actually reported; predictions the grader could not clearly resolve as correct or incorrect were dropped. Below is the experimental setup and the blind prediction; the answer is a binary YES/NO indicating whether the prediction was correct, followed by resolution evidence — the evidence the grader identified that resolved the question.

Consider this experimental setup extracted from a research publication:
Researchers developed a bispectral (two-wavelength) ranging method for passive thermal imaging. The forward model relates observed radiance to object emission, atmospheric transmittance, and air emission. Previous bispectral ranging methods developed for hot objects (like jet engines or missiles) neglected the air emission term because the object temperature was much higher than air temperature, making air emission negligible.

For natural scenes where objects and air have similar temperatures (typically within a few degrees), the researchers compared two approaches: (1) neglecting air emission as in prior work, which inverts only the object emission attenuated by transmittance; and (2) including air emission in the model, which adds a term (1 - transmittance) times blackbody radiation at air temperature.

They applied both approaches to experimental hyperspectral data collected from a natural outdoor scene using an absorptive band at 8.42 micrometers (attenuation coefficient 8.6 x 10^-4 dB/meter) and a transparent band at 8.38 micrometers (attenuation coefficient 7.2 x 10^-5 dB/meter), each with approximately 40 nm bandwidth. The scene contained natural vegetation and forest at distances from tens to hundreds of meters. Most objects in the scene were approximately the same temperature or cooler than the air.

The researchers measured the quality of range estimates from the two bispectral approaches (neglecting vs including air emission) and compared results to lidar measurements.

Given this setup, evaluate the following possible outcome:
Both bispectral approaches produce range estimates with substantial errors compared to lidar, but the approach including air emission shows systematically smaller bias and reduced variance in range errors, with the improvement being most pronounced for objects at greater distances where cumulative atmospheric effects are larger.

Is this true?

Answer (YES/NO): NO